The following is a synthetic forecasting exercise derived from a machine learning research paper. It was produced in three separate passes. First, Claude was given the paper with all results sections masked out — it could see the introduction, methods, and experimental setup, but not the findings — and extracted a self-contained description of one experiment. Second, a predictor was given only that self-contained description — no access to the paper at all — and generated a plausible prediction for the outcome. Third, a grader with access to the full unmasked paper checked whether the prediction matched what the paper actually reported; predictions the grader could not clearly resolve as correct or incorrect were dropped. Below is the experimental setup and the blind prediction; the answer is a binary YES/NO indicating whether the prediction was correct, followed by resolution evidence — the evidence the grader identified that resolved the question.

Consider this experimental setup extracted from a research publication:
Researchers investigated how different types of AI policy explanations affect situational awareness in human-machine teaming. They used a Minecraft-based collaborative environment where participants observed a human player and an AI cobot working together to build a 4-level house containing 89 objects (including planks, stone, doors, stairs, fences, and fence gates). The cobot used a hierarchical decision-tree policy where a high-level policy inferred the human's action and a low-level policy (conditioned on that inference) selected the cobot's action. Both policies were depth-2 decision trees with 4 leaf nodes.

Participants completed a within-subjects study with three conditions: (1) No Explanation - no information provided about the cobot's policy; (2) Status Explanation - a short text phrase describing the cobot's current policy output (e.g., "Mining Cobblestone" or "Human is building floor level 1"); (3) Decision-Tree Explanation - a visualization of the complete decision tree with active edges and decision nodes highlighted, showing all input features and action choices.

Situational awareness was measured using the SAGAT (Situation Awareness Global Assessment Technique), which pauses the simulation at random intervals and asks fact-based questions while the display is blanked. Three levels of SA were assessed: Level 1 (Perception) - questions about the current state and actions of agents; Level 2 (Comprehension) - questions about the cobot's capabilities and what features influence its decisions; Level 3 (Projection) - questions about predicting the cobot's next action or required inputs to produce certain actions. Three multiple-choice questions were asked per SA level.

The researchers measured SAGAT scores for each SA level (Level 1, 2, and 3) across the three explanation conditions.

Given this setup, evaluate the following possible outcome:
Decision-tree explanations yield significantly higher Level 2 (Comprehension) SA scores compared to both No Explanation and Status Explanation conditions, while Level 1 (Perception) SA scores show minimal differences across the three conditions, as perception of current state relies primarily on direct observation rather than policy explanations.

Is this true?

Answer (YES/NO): YES